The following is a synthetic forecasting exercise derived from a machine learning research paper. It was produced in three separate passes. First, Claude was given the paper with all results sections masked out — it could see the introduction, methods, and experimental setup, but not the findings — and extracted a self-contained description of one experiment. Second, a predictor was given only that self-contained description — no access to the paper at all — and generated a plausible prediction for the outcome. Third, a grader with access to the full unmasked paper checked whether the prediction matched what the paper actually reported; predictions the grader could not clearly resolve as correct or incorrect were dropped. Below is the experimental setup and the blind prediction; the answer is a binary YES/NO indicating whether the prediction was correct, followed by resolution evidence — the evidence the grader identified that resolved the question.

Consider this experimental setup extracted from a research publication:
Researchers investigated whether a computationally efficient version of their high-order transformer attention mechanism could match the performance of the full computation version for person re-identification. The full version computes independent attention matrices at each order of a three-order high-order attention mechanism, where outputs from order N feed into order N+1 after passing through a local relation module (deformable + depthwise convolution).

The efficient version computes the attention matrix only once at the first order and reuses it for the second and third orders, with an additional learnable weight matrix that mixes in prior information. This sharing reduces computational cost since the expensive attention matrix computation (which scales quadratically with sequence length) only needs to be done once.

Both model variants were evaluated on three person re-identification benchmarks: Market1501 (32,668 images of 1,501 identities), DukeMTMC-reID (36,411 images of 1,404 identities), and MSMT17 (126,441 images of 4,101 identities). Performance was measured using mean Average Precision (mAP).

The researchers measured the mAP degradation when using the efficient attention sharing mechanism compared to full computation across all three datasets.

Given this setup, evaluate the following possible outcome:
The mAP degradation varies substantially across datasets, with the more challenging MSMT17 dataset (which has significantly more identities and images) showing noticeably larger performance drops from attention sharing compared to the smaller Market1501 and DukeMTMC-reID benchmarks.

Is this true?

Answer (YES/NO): NO